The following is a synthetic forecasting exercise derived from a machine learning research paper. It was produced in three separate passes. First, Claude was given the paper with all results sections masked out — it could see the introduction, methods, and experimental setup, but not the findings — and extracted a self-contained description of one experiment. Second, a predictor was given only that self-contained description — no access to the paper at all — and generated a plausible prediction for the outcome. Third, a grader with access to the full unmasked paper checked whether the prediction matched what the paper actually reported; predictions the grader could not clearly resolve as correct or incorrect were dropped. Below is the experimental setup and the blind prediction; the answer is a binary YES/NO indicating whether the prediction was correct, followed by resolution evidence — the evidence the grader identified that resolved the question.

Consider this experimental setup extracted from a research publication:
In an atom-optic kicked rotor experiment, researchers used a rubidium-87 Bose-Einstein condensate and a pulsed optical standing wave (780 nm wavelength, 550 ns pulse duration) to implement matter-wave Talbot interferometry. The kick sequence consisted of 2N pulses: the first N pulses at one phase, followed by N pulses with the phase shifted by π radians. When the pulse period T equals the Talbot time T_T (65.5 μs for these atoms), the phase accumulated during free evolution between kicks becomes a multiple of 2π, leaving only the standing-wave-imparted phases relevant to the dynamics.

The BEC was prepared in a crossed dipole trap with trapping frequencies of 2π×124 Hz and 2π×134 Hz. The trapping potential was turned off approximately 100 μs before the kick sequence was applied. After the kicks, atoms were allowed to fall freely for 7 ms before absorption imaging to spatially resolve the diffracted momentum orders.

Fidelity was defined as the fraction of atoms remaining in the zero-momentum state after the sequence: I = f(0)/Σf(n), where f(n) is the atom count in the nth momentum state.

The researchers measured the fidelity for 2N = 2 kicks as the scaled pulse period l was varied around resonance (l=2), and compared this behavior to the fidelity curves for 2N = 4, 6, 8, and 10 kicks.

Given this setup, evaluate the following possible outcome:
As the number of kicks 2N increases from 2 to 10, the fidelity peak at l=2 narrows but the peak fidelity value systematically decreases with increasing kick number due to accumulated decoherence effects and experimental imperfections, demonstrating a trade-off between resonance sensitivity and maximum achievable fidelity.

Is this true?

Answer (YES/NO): NO